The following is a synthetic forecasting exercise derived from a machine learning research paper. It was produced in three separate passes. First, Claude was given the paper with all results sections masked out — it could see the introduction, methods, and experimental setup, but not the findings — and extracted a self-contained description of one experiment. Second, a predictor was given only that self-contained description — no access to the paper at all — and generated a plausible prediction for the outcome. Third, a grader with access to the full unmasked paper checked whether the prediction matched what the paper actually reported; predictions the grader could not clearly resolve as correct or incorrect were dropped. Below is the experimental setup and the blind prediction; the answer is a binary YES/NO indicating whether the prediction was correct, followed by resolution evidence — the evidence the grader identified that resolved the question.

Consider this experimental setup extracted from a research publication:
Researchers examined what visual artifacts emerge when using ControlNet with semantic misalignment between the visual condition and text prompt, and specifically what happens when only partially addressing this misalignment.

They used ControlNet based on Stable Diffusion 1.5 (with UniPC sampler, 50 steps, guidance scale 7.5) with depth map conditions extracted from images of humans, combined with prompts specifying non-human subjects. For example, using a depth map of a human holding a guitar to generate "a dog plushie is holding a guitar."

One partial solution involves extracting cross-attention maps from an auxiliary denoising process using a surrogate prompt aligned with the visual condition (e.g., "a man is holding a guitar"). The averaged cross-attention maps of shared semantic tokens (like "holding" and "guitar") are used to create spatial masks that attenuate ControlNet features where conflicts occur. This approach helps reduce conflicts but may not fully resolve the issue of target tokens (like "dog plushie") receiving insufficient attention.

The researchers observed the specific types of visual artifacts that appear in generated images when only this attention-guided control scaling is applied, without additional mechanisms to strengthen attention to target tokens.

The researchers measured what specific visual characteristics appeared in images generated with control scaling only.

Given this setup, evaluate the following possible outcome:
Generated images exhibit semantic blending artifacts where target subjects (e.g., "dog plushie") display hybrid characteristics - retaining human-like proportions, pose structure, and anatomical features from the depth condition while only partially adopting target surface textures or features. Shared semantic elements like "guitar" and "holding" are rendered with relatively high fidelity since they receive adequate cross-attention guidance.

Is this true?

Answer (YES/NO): YES